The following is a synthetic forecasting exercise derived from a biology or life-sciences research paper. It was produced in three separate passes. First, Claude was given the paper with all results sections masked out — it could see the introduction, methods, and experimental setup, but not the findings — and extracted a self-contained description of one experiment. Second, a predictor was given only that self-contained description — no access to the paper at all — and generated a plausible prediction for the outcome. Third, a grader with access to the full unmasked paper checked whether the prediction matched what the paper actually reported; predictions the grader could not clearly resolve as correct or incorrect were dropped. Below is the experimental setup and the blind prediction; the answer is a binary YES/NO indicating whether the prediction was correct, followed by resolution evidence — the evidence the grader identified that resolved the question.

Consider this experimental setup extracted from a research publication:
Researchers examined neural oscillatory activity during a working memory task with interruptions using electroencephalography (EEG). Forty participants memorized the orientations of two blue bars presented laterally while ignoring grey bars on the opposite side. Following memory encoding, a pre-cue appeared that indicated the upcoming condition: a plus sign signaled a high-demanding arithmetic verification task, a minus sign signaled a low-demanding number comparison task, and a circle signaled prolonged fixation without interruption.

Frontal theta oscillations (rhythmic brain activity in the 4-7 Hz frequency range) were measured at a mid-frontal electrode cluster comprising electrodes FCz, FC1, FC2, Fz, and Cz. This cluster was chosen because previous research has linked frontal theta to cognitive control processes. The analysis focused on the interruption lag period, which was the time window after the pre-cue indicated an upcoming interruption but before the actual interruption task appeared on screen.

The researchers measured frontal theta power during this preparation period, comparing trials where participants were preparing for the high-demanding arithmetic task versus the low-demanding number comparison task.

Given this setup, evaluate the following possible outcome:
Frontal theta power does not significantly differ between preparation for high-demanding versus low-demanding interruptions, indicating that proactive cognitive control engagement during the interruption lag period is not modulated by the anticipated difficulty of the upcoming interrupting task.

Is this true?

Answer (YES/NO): YES